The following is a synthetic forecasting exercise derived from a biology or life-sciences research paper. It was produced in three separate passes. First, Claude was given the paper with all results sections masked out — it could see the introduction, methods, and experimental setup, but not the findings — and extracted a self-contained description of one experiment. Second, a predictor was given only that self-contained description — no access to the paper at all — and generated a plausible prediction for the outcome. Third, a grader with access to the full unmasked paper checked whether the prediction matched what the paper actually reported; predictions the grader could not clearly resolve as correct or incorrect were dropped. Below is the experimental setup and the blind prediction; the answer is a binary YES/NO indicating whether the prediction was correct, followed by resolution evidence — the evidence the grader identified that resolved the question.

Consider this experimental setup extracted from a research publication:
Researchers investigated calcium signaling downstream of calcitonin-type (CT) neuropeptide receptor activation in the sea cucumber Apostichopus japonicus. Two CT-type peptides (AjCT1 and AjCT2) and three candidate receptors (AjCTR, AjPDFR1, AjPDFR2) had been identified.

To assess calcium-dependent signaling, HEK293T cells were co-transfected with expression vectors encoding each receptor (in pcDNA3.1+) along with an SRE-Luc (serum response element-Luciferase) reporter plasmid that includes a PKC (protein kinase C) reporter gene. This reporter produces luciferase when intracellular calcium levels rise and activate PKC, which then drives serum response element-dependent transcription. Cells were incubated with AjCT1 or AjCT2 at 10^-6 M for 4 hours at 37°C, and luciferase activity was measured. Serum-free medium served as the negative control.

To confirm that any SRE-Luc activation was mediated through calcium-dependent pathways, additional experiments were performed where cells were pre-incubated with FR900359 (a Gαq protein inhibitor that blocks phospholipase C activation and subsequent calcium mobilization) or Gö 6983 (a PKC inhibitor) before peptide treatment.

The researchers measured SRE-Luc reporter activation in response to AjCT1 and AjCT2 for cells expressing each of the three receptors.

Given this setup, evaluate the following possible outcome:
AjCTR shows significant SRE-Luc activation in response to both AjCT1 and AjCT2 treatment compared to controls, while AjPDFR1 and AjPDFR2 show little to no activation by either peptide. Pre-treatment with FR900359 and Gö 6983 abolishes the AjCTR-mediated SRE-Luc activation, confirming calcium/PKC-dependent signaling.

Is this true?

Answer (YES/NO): NO